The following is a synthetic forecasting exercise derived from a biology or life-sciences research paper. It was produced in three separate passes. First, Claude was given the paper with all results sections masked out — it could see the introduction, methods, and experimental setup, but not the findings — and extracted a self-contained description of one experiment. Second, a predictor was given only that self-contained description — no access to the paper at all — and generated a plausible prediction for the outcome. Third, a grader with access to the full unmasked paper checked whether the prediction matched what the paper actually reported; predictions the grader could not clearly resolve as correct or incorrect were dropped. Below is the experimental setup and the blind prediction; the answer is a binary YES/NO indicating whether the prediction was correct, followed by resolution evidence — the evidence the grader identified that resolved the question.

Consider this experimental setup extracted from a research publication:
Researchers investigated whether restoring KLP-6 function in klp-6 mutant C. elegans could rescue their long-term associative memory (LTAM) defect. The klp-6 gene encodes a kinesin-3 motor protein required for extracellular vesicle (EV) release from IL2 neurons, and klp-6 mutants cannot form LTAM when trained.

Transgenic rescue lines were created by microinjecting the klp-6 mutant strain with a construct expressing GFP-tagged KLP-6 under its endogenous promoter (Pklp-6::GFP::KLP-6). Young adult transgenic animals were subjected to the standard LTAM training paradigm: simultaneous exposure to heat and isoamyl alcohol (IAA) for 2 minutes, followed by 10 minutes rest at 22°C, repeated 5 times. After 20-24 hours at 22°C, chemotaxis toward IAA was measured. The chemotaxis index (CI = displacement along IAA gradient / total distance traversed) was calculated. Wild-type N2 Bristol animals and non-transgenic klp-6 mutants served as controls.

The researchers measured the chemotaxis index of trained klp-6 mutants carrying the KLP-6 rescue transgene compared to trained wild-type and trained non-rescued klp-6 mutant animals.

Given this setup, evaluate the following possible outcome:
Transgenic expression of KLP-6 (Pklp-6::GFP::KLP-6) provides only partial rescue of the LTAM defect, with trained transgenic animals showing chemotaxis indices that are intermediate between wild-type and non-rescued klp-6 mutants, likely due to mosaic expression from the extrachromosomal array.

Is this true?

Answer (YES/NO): NO